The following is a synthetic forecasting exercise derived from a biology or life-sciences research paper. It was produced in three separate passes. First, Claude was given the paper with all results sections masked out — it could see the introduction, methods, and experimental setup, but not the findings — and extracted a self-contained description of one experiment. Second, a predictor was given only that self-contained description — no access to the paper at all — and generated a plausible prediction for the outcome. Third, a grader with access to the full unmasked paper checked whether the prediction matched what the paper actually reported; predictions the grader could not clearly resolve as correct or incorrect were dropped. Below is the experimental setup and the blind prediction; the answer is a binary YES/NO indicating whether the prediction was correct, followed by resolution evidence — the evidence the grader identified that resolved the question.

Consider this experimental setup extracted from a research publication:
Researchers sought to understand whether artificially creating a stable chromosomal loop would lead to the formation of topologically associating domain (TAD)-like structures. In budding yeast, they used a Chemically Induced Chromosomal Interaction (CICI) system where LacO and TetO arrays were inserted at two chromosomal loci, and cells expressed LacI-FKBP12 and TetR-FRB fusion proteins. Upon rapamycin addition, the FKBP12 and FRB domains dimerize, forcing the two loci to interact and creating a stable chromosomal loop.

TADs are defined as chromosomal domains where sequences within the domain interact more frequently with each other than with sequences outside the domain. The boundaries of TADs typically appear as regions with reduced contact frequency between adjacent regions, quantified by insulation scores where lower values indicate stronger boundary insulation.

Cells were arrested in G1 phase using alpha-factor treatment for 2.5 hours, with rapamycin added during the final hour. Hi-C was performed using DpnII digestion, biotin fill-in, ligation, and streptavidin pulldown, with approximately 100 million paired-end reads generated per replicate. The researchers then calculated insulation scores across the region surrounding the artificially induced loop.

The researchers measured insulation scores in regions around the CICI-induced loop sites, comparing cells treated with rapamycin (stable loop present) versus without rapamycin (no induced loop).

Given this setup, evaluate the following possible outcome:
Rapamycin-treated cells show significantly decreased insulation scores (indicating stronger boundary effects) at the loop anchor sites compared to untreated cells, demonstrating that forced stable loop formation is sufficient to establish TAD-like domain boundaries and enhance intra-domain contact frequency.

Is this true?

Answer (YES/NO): NO